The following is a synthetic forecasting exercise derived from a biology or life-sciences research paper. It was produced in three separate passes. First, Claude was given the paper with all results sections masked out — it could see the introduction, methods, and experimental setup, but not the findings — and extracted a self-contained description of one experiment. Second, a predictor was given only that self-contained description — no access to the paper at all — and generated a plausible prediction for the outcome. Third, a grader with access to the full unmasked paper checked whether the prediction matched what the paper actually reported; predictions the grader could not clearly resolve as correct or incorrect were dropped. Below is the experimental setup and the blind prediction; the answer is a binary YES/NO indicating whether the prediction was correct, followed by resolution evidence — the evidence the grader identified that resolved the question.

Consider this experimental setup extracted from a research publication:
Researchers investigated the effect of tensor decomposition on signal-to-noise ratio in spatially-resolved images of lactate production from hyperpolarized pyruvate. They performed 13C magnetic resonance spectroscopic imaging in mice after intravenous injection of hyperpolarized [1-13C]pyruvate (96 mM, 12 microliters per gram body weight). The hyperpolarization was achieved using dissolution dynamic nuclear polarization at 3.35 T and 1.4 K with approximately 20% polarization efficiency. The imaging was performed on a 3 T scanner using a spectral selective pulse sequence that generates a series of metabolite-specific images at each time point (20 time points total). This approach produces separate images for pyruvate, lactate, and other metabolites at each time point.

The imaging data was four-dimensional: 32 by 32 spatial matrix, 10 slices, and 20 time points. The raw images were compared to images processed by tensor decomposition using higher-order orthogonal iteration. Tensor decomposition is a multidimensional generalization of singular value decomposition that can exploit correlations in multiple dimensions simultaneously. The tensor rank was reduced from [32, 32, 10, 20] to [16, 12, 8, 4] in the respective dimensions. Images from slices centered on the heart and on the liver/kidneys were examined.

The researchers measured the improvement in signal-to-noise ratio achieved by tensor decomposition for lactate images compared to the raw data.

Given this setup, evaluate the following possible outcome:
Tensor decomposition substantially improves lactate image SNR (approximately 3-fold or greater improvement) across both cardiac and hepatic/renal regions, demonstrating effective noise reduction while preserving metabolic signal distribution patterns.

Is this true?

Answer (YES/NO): YES